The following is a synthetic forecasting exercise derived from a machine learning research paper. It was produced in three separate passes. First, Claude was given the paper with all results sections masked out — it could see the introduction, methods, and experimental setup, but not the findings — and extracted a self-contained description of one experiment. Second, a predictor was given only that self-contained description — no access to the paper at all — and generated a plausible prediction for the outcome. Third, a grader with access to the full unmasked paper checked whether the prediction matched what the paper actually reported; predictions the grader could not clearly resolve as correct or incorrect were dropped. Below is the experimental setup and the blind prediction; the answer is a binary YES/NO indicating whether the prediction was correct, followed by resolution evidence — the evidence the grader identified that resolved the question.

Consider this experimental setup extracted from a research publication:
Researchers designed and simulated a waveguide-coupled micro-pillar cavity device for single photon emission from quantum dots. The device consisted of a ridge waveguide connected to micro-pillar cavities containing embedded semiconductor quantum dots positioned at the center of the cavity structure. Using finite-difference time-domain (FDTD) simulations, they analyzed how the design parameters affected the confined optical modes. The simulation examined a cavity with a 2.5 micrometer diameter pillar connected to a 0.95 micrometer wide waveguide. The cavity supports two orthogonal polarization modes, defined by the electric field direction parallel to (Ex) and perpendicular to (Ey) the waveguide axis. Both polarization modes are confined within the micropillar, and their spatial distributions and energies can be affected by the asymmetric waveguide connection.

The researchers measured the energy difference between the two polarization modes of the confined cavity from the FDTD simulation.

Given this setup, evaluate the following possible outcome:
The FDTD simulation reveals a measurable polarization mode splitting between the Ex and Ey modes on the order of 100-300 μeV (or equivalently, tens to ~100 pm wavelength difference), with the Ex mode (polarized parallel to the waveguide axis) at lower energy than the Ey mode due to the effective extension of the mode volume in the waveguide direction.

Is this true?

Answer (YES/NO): NO